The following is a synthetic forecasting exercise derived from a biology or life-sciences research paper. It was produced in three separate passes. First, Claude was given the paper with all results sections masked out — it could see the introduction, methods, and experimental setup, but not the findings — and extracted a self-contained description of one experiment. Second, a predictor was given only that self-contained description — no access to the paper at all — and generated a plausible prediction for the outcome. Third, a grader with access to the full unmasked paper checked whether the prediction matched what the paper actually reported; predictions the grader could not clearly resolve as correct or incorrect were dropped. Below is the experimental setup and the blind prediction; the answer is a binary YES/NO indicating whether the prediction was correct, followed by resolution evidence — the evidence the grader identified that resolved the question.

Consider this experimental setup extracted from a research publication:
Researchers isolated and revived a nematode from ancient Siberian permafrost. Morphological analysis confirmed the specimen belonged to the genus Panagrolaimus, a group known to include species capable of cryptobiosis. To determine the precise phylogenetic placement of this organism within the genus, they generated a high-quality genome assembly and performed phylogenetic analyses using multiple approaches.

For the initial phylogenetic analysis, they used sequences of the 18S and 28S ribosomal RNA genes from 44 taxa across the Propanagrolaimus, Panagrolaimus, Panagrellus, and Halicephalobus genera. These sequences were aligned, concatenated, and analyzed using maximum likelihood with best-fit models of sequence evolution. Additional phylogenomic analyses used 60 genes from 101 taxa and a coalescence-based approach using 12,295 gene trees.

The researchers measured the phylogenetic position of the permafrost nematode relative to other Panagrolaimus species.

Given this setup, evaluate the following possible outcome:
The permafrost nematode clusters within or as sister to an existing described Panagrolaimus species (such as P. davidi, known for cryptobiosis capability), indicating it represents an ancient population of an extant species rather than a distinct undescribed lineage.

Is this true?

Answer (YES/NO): NO